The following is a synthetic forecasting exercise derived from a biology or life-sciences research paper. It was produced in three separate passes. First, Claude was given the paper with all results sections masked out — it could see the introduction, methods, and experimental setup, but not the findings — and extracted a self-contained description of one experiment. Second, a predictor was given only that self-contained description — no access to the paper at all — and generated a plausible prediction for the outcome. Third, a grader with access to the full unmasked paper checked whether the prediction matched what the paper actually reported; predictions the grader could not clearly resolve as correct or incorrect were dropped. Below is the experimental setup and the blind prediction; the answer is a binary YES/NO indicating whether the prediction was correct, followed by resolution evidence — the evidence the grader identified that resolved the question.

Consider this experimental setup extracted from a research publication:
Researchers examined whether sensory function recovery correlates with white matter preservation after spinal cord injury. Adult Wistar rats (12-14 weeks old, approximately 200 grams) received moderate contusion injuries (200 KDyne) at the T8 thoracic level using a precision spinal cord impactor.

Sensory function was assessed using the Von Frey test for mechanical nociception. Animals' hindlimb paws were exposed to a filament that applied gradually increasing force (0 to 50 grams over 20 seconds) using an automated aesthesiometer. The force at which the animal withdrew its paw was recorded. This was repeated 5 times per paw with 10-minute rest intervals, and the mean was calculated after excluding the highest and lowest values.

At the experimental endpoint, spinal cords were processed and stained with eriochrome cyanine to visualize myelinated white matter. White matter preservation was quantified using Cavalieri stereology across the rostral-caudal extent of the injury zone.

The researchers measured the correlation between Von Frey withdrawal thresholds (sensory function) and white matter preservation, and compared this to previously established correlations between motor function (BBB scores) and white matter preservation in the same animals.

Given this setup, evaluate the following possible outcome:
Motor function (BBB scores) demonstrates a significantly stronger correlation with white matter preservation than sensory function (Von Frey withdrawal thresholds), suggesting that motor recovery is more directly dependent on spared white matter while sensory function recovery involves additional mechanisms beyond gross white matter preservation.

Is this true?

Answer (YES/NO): NO